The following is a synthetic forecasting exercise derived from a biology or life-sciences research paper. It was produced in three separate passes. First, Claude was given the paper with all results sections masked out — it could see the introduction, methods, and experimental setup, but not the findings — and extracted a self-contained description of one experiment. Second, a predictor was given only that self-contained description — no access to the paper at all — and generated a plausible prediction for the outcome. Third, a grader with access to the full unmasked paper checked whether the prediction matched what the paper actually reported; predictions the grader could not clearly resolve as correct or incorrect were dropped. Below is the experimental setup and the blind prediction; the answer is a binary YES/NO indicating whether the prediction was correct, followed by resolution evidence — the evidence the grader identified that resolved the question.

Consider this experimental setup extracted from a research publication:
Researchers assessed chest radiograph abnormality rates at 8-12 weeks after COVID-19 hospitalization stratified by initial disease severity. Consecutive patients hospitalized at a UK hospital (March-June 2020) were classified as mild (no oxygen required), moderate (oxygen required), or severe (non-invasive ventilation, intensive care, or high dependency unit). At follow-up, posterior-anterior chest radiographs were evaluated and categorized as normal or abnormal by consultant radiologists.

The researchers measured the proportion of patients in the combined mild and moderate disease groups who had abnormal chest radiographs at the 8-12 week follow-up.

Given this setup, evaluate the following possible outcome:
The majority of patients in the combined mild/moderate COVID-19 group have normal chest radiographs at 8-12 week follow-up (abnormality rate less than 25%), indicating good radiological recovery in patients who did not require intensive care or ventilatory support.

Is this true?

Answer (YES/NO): YES